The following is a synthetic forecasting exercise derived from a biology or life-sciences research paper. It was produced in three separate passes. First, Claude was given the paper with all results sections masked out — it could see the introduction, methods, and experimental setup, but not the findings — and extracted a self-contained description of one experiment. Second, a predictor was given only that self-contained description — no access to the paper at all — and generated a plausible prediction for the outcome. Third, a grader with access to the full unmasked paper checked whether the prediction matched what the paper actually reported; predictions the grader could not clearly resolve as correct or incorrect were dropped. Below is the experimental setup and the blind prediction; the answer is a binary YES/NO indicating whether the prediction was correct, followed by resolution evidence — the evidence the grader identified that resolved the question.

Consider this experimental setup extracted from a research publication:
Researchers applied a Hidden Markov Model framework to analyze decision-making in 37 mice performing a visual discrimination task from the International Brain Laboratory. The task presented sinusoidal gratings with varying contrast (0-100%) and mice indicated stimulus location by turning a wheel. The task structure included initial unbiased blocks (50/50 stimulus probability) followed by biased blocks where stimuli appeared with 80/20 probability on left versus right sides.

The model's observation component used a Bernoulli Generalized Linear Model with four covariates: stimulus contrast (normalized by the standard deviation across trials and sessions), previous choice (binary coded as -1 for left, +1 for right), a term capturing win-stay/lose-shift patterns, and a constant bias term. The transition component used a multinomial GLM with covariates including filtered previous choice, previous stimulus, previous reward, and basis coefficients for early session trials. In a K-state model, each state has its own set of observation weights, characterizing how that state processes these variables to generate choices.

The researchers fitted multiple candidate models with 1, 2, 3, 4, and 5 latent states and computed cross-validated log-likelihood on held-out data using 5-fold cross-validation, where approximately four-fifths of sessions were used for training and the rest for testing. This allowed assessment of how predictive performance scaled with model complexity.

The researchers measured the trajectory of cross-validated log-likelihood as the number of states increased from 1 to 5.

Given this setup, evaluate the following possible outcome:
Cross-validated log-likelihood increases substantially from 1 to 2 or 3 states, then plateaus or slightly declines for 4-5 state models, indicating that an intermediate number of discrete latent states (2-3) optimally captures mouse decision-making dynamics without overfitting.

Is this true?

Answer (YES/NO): NO